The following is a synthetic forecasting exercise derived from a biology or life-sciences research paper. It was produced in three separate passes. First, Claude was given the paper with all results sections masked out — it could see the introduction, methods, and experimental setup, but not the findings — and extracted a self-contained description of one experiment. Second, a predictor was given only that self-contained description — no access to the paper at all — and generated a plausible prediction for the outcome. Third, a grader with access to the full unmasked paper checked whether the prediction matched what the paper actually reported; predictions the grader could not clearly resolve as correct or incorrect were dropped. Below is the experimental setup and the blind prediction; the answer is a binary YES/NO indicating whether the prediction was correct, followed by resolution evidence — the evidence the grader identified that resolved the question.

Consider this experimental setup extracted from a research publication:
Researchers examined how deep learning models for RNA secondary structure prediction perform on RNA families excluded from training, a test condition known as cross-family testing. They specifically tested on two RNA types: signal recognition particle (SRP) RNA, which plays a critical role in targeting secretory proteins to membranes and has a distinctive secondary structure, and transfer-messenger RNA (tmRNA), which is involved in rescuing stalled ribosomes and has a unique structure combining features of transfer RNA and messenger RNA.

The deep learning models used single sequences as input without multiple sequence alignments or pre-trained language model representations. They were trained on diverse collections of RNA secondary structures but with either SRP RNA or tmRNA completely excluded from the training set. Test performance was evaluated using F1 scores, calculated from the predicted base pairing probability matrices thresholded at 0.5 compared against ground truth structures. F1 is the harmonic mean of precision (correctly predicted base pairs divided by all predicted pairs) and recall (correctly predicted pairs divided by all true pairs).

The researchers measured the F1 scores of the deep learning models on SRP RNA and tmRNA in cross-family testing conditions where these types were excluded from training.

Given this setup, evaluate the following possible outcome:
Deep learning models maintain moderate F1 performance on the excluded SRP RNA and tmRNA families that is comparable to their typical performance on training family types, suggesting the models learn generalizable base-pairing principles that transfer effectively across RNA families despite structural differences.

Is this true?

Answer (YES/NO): NO